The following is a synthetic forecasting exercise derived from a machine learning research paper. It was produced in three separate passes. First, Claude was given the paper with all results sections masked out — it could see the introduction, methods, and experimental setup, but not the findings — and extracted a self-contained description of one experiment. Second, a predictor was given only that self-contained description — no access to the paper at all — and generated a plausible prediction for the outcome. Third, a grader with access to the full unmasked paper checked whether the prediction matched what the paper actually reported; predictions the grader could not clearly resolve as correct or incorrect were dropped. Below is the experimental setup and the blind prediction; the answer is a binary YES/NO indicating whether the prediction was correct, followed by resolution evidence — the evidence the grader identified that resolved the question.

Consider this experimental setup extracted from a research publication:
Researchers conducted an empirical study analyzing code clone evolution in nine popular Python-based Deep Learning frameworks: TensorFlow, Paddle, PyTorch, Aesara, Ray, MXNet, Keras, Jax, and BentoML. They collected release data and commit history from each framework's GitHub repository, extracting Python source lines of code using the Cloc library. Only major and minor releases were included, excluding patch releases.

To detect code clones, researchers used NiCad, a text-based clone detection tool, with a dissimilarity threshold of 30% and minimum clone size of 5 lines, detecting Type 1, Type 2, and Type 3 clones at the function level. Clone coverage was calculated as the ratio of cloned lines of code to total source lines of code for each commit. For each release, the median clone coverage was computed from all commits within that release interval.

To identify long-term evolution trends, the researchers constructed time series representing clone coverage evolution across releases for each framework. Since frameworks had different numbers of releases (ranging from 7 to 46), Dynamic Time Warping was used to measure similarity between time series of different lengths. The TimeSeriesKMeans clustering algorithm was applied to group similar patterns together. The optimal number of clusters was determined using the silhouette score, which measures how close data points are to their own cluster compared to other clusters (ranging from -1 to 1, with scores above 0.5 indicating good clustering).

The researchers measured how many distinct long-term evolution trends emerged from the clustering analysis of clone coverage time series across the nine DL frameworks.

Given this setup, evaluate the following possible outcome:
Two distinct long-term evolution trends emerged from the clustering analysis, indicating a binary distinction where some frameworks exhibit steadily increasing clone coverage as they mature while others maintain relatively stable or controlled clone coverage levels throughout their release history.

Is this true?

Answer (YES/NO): NO